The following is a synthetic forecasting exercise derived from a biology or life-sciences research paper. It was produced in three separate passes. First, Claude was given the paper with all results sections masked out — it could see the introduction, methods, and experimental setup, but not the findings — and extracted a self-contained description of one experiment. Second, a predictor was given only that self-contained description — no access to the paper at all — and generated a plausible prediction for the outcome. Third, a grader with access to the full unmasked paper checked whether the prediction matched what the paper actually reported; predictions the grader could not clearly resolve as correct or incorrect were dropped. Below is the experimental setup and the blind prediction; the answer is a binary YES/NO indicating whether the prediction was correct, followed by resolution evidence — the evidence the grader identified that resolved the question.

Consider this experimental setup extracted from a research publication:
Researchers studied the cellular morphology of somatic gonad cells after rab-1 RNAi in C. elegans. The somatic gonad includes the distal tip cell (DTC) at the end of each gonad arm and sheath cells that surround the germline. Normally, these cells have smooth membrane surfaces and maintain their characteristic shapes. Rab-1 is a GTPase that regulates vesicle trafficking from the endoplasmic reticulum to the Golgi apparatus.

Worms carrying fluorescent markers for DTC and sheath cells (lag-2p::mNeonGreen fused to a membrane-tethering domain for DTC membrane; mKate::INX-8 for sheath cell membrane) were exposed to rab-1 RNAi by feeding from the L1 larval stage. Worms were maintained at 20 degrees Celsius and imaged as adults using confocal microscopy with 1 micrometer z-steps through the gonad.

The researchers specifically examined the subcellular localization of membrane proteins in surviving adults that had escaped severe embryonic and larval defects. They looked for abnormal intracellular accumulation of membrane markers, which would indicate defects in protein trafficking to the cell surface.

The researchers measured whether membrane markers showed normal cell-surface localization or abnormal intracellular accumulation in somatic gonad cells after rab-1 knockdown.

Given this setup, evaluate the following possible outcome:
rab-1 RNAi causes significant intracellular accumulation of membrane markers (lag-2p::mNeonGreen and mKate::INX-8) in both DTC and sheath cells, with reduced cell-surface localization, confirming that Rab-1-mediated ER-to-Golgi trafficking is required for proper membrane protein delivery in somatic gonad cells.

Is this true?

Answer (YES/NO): YES